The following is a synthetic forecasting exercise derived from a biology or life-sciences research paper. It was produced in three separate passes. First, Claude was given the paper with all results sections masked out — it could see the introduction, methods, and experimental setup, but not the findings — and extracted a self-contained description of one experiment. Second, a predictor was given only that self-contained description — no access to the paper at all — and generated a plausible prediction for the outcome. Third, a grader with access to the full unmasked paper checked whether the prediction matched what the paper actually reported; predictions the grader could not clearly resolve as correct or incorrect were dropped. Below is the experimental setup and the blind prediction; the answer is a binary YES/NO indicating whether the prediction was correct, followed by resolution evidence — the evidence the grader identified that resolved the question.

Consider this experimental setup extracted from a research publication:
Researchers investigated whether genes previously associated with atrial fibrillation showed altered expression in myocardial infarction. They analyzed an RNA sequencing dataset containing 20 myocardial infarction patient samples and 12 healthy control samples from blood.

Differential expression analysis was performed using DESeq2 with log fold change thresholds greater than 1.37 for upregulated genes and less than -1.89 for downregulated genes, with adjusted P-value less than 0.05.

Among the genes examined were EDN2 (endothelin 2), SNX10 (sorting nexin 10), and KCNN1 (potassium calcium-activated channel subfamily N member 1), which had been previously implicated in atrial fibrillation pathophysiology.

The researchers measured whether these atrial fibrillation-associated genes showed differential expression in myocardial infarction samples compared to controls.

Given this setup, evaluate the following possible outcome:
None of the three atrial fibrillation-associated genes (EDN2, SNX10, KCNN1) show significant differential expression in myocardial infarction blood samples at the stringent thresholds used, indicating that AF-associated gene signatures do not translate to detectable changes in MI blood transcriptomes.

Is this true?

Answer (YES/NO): NO